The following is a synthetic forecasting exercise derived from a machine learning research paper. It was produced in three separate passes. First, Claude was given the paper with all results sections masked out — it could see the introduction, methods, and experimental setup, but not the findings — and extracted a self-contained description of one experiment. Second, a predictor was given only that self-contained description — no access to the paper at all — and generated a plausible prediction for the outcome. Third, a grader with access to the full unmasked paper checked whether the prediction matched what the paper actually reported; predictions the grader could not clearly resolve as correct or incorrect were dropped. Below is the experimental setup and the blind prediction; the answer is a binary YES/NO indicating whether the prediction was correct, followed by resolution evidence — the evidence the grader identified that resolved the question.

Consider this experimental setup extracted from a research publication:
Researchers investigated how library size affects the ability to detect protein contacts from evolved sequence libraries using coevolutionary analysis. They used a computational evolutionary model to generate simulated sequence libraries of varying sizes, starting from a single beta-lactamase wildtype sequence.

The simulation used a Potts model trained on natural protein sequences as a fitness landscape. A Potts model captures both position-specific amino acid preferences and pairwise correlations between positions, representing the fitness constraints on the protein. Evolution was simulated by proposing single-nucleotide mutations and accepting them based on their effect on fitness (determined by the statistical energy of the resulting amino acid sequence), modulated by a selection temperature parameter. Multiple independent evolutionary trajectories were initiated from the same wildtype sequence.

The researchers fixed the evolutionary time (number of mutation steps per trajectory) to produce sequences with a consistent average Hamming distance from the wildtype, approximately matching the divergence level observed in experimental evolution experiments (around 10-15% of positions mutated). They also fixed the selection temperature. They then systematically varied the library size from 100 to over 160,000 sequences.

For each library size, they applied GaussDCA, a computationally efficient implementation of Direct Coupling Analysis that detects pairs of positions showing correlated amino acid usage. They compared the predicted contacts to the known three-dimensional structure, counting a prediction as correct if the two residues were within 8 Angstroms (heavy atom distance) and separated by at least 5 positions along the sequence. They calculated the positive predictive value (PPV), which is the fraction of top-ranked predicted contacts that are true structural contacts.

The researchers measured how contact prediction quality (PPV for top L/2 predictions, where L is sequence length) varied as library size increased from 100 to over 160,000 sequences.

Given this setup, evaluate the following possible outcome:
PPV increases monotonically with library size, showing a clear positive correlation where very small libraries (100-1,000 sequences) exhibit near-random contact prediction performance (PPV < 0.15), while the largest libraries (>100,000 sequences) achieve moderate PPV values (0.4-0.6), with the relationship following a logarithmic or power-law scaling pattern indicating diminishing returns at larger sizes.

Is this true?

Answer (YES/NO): NO